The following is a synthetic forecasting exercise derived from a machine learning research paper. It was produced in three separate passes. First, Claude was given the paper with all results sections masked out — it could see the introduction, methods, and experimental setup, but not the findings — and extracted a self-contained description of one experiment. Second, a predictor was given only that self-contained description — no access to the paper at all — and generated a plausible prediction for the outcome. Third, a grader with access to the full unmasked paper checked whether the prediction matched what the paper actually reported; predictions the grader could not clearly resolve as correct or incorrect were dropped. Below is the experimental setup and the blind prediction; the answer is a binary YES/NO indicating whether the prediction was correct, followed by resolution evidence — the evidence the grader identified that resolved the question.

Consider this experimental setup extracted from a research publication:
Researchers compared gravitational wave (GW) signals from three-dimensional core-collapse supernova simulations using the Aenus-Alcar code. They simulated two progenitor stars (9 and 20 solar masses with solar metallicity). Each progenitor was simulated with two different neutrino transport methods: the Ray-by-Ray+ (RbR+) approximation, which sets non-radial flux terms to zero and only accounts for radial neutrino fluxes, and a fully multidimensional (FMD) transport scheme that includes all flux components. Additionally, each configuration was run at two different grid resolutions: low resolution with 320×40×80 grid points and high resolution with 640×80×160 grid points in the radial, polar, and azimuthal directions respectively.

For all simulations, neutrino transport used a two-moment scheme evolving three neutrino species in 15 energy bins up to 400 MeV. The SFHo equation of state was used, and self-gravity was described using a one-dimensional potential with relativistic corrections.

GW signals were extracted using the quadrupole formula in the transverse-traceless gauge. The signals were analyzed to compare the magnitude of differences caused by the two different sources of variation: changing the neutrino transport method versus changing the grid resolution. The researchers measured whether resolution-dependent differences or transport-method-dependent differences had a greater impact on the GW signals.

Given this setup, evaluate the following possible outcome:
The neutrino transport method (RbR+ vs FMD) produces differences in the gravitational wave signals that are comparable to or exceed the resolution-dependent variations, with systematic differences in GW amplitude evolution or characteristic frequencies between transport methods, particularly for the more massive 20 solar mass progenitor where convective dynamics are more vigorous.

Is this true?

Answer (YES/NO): NO